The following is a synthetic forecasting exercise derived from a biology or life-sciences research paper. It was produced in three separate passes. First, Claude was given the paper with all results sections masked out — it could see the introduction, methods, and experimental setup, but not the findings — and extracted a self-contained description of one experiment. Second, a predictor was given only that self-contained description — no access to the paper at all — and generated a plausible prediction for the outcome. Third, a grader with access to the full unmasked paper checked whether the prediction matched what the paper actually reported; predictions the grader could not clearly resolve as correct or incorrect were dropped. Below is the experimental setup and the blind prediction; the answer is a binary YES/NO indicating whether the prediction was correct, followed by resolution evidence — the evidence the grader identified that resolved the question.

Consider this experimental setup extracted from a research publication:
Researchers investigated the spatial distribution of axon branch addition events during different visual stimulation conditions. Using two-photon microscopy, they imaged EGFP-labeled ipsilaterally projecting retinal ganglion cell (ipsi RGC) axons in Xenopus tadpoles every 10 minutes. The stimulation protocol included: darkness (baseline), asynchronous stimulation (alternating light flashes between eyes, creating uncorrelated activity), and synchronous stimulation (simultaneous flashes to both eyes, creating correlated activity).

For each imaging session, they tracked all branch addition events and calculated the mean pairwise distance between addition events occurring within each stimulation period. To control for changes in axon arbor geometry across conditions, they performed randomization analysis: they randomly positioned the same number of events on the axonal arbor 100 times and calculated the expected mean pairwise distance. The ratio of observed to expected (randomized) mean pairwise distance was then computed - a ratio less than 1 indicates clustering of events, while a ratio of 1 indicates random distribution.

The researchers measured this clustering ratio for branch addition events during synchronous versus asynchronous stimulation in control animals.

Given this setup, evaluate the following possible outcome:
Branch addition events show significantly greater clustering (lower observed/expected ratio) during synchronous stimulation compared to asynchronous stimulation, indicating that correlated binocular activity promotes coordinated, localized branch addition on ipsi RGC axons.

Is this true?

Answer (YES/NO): NO